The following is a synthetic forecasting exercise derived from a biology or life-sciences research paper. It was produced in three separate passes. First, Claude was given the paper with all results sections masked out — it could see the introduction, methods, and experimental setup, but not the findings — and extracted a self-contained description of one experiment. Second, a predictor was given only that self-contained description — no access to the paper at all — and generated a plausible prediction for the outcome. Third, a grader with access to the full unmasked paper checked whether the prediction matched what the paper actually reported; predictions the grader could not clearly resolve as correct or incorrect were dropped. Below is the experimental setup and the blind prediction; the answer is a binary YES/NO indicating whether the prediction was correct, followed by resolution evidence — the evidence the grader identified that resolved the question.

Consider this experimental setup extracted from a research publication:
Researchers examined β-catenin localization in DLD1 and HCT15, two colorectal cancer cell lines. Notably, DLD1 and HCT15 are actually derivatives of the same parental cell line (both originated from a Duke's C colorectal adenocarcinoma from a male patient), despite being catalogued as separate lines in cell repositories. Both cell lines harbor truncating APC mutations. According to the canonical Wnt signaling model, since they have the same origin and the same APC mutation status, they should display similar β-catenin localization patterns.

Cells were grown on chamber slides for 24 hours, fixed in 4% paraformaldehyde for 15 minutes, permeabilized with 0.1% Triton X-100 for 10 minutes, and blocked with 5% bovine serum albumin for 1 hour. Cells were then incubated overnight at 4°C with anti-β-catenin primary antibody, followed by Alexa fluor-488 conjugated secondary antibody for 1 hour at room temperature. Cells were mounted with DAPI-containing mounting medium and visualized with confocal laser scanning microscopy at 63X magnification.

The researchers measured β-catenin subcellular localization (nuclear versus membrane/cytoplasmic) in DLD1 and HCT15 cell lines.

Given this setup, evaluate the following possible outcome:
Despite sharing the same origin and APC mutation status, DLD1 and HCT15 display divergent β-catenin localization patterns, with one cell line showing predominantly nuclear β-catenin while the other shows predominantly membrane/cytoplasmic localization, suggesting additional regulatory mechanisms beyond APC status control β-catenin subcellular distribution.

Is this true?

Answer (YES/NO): NO